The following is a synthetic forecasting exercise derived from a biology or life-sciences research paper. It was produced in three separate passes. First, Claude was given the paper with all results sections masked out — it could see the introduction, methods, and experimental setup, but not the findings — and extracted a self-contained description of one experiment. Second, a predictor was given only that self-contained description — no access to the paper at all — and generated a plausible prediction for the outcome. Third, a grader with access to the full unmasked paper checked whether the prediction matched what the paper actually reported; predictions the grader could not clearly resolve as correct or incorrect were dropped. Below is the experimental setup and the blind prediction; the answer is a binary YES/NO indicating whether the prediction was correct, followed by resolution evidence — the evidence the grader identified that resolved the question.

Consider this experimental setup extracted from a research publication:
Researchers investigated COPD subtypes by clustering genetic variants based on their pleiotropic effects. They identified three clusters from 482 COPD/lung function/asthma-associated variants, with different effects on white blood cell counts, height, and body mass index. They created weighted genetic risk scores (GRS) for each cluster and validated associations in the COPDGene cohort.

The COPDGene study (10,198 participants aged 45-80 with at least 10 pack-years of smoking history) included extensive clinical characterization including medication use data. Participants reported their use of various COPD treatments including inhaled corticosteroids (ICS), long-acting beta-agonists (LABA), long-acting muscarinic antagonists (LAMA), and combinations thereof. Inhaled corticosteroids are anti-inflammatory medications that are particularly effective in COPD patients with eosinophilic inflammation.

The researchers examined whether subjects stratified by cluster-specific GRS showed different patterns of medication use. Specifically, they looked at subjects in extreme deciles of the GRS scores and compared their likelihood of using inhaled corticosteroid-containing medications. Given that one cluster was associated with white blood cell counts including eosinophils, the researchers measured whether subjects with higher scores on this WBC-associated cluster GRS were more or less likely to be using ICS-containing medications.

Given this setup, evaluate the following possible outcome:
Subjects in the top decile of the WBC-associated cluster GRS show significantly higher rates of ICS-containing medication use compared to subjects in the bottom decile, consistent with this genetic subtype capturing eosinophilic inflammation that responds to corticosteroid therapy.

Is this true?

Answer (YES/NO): YES